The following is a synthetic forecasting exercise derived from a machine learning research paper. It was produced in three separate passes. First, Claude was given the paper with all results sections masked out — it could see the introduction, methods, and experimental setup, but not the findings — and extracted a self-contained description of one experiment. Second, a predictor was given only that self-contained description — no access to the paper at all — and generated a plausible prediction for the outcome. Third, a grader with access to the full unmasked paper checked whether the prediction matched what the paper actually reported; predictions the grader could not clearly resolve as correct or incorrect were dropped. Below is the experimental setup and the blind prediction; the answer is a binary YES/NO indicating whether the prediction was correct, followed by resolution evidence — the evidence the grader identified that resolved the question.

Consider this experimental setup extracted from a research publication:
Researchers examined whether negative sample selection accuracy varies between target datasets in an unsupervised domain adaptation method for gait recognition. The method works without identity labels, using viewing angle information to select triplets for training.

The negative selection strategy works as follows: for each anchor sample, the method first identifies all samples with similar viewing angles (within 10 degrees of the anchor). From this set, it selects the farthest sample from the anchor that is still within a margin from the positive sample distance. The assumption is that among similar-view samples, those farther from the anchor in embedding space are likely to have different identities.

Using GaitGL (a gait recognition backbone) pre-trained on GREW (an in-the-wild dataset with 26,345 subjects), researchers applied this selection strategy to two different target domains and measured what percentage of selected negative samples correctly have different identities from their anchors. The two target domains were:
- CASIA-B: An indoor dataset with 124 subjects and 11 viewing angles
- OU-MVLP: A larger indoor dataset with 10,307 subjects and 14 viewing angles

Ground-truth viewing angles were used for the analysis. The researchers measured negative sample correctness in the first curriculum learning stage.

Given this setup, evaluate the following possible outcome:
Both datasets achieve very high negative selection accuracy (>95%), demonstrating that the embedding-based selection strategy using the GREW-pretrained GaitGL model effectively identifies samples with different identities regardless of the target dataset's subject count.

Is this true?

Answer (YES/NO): NO